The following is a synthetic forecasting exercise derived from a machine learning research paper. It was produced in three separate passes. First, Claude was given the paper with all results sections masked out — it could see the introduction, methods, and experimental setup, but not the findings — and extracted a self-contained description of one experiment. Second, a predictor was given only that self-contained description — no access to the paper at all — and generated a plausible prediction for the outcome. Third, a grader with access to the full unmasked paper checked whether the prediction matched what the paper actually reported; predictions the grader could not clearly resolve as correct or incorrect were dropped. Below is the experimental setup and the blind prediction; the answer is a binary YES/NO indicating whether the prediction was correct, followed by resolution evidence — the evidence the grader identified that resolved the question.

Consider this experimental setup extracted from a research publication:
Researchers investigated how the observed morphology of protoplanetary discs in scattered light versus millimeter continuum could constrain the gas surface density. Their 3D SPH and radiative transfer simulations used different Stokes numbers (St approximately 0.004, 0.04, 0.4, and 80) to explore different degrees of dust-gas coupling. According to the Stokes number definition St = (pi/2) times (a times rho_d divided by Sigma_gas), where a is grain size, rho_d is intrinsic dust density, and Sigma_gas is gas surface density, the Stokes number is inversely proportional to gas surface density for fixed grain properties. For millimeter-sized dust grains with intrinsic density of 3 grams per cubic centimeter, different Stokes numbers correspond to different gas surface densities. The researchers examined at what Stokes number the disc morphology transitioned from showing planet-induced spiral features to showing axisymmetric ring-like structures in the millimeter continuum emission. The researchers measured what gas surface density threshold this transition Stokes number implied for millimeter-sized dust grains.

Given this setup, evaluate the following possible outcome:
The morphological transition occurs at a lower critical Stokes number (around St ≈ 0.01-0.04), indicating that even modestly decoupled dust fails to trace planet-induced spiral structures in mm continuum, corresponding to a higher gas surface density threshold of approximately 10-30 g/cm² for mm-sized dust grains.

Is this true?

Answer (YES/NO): NO